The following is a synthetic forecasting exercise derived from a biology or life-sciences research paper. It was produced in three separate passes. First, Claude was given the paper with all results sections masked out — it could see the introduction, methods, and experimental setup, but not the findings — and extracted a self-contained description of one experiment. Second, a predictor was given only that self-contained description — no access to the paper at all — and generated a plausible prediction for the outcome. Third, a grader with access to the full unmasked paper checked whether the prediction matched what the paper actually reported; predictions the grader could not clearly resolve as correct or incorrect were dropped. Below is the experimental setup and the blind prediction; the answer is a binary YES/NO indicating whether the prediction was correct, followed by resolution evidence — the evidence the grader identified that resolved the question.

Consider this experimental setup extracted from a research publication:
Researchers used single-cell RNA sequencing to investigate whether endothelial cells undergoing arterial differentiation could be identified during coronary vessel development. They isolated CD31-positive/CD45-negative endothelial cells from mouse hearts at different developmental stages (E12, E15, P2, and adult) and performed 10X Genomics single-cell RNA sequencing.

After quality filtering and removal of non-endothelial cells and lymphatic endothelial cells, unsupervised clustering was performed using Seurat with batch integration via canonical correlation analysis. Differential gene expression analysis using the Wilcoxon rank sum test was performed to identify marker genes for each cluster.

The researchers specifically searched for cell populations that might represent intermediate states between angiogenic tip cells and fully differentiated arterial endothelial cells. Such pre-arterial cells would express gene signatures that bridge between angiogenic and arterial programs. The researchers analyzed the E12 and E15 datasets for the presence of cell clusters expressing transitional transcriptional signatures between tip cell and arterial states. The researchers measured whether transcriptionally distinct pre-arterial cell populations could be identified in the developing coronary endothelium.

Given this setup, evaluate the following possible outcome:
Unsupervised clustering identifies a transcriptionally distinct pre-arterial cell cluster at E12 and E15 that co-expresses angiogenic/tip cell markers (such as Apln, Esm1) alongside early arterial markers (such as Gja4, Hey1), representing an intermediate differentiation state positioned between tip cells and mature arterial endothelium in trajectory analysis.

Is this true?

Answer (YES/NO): YES